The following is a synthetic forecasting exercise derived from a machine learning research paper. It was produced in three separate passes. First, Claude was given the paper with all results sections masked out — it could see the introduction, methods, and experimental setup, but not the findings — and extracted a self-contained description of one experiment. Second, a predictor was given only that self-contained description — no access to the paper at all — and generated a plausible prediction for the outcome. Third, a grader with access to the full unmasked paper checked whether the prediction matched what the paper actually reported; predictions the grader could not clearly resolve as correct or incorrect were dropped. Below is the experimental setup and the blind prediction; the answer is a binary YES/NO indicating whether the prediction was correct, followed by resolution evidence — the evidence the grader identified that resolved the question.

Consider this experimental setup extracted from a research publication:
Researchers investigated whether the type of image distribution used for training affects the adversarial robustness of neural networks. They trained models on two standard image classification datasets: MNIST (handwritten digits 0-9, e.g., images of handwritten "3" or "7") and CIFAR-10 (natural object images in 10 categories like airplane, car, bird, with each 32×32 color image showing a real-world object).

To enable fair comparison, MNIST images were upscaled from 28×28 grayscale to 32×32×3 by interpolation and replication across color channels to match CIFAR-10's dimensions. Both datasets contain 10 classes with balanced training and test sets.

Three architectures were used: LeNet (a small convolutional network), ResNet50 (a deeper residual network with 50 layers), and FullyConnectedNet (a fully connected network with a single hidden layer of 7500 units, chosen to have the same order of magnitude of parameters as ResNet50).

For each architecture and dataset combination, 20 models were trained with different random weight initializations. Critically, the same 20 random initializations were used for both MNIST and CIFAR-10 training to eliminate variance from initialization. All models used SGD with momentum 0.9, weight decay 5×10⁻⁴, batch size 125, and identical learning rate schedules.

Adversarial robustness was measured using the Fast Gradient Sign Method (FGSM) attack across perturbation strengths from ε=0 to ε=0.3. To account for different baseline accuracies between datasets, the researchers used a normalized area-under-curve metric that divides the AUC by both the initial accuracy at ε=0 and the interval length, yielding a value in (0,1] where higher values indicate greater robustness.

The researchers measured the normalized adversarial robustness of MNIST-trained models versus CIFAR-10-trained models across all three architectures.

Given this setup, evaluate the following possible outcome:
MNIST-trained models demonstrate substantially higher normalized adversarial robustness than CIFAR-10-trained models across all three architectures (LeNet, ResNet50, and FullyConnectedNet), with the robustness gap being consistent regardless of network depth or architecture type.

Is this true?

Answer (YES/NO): NO